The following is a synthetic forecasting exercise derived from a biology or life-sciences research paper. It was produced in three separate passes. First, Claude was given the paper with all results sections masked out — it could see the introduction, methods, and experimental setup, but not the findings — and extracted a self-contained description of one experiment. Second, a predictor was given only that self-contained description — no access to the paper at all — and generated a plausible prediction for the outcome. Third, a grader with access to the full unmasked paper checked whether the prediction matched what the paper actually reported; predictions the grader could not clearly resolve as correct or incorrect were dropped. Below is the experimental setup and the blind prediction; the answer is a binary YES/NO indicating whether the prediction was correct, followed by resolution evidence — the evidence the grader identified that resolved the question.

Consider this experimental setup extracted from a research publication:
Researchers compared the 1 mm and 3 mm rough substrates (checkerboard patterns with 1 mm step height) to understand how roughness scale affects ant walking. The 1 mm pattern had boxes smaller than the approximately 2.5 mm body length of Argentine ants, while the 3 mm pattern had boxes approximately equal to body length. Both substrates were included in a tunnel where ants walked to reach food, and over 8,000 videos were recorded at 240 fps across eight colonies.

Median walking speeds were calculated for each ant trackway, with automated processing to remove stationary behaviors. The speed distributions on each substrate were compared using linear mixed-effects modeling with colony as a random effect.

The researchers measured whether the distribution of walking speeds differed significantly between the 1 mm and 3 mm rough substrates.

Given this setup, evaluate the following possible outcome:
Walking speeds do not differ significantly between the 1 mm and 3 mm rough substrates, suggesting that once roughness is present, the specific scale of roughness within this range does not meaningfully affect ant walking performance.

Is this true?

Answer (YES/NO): YES